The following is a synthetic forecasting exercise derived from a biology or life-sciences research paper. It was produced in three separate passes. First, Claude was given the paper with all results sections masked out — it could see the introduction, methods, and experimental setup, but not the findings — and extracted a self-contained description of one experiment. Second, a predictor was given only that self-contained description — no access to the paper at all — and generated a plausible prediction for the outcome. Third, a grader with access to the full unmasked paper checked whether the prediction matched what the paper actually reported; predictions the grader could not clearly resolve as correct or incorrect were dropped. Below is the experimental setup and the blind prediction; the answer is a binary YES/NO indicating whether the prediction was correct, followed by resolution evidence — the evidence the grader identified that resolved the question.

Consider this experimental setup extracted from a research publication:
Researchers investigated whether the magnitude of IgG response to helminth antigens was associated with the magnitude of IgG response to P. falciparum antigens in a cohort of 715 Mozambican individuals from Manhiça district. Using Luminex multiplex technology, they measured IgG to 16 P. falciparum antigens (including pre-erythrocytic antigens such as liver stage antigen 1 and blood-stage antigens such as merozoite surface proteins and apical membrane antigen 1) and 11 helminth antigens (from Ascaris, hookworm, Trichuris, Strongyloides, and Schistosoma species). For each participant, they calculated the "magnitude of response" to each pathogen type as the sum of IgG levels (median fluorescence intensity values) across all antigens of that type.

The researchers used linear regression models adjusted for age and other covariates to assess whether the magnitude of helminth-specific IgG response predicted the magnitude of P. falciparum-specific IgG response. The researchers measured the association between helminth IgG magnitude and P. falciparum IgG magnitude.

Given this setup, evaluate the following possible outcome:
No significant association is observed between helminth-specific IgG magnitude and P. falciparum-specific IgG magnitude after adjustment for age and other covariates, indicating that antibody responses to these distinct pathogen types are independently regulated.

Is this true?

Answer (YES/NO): NO